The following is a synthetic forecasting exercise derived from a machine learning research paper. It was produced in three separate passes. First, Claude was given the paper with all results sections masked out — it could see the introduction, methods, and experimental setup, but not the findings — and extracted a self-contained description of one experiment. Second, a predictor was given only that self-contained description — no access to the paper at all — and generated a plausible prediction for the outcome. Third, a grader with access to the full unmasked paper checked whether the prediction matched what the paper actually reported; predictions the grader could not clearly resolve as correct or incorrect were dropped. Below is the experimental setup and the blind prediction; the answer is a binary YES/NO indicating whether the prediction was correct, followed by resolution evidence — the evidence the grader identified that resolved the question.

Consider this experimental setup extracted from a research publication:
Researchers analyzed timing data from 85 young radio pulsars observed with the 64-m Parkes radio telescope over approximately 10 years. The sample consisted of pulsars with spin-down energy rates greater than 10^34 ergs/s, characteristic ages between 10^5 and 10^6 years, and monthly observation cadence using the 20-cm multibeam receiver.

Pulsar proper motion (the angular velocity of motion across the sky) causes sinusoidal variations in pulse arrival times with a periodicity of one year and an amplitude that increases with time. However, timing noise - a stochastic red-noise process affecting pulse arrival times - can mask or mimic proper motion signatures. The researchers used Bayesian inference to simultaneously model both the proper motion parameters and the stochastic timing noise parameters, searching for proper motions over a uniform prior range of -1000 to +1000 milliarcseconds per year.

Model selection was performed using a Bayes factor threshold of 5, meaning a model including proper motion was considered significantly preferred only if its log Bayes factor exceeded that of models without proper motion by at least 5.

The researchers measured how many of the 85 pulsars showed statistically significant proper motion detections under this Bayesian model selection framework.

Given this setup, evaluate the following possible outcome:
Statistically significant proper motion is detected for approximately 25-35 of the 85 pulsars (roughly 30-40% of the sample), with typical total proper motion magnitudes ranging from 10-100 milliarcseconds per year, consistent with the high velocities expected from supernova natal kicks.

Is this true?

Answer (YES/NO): NO